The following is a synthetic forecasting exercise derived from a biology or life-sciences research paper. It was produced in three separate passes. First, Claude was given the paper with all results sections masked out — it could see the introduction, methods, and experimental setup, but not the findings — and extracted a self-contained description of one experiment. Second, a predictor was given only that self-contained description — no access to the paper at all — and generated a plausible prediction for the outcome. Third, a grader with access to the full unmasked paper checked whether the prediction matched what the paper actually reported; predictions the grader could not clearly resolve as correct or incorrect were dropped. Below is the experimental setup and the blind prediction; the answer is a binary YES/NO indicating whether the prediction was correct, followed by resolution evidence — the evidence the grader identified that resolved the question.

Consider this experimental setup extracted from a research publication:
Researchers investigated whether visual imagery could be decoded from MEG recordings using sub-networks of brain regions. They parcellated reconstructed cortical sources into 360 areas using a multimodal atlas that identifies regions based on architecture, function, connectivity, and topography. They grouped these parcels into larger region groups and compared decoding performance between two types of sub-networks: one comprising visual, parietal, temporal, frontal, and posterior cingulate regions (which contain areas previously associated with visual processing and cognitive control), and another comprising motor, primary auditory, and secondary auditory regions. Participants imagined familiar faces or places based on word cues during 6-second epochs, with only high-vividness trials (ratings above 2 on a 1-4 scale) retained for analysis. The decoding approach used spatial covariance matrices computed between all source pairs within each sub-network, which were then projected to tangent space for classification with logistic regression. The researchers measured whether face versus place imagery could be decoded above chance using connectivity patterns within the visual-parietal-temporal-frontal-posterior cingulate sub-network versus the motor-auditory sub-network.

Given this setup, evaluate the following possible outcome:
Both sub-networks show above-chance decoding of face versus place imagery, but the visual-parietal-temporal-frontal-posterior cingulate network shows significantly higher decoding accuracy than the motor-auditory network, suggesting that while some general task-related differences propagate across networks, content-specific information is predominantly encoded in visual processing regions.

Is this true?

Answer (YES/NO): NO